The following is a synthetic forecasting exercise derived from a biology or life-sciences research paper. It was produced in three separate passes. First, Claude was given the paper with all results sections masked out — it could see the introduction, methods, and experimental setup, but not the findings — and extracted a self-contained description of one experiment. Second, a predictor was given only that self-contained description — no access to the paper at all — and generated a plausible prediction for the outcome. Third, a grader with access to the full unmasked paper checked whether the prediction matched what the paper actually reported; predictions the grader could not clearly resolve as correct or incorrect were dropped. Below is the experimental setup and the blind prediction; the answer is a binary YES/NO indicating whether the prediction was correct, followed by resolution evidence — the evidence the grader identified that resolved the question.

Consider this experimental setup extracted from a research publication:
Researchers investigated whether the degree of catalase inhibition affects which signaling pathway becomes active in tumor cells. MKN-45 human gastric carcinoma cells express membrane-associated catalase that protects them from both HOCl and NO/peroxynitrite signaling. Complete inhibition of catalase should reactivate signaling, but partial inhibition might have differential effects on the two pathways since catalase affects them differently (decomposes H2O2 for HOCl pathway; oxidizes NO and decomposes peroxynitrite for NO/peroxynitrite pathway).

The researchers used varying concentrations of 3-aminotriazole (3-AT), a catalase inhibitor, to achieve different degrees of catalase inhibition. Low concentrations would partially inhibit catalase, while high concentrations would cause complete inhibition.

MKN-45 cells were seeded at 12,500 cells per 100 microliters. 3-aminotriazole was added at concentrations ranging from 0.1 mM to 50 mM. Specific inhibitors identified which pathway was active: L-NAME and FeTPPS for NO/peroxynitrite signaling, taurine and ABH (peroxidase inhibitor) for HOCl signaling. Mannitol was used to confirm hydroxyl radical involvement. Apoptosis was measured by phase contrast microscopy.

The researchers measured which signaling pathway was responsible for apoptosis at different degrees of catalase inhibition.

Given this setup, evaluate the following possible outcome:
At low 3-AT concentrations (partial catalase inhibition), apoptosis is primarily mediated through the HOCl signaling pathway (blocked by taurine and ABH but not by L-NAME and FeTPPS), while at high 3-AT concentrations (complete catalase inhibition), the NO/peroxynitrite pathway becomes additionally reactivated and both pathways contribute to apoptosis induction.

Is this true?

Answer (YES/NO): NO